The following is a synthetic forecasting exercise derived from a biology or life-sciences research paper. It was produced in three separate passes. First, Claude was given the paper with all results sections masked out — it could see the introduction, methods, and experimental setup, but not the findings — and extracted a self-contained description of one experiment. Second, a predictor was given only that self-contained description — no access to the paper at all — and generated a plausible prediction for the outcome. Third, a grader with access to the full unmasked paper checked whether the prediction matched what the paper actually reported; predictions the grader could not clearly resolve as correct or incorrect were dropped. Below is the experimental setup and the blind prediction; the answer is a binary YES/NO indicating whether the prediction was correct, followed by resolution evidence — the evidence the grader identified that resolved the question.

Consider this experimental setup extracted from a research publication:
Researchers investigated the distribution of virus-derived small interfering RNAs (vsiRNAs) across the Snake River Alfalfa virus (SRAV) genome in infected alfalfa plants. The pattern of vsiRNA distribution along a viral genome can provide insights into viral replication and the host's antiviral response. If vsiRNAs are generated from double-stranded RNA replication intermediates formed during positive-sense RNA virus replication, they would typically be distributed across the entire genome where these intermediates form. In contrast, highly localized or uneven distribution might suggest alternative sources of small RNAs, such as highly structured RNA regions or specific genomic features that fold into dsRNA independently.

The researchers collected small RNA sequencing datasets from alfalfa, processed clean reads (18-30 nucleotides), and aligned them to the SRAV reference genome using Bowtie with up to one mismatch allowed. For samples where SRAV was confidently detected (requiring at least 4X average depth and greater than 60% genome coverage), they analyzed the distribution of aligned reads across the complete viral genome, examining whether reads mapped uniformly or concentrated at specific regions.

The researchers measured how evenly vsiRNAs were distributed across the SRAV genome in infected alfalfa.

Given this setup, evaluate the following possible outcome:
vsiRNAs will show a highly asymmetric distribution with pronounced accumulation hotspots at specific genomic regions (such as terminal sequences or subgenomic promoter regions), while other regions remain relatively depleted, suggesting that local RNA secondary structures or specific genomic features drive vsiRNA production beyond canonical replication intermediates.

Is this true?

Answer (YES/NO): NO